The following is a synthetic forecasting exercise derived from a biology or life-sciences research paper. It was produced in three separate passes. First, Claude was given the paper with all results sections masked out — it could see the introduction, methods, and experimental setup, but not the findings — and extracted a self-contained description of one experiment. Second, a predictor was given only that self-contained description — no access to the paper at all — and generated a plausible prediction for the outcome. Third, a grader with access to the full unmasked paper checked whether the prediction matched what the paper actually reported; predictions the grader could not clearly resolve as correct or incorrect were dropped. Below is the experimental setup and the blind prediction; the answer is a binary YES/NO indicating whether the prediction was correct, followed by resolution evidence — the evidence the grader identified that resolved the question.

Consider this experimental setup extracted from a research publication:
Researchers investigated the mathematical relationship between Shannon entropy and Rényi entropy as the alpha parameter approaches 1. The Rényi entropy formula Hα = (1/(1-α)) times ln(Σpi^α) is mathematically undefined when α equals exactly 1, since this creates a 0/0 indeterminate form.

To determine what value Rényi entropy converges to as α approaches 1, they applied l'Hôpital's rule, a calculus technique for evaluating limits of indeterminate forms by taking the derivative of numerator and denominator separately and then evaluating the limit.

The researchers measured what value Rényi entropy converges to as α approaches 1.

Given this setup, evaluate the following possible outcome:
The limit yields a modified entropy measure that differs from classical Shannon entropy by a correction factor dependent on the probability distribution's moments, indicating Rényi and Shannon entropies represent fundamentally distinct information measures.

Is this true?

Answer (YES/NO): NO